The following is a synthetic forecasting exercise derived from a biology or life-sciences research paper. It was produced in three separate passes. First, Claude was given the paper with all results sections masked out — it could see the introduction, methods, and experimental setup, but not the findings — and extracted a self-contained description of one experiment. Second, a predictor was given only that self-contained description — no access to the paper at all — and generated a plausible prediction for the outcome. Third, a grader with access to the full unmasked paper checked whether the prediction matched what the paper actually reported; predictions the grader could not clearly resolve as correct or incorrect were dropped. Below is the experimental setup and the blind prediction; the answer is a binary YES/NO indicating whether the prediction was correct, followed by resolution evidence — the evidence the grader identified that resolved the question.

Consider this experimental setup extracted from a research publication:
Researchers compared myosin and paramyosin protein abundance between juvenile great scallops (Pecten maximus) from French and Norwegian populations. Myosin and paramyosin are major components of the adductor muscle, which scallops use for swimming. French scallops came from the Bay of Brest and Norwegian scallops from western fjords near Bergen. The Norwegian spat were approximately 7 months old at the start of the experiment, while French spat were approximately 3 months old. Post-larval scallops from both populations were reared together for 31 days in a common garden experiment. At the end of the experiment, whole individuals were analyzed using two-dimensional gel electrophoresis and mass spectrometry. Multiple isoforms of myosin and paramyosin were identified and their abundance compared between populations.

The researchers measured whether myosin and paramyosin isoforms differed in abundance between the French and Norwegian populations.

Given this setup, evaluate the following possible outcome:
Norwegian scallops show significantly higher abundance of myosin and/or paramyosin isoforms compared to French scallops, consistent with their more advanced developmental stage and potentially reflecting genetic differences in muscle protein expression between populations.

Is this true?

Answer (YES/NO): YES